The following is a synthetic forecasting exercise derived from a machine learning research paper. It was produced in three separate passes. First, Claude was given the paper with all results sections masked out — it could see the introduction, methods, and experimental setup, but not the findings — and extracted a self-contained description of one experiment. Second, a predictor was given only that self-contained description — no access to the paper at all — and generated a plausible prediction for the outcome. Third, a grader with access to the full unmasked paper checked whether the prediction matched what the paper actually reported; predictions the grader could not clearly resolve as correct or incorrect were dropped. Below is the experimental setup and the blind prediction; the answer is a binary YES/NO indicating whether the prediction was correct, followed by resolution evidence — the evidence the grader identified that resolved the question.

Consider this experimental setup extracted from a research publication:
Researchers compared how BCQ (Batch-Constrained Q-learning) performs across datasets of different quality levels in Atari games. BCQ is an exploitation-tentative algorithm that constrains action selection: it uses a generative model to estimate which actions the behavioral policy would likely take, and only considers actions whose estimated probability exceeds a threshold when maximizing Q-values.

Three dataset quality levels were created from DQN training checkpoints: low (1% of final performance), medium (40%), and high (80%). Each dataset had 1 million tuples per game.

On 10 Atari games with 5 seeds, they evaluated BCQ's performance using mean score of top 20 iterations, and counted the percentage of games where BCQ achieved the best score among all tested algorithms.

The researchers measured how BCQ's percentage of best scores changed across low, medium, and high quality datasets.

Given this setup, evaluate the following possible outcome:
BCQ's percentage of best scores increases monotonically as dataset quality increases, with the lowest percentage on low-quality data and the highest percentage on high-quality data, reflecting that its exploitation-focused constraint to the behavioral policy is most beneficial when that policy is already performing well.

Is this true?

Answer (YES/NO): YES